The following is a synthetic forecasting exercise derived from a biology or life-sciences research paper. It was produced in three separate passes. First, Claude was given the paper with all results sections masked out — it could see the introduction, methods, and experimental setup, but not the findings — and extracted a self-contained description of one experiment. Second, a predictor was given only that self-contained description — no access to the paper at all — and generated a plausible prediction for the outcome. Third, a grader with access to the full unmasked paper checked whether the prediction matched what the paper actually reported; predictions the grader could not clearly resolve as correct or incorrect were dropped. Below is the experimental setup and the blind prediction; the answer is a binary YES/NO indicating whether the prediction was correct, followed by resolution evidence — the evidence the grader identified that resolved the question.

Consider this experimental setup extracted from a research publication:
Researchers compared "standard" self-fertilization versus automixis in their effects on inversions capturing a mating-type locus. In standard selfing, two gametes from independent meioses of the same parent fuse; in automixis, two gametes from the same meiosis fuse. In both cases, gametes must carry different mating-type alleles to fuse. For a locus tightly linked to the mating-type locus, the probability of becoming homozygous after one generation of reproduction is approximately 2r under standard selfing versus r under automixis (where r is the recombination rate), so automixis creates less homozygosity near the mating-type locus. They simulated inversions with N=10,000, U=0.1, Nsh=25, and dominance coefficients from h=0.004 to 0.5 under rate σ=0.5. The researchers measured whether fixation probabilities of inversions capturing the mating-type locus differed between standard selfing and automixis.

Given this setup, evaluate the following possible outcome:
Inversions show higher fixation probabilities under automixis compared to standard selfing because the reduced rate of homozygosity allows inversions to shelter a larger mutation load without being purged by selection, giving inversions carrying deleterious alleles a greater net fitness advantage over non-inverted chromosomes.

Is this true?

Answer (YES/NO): NO